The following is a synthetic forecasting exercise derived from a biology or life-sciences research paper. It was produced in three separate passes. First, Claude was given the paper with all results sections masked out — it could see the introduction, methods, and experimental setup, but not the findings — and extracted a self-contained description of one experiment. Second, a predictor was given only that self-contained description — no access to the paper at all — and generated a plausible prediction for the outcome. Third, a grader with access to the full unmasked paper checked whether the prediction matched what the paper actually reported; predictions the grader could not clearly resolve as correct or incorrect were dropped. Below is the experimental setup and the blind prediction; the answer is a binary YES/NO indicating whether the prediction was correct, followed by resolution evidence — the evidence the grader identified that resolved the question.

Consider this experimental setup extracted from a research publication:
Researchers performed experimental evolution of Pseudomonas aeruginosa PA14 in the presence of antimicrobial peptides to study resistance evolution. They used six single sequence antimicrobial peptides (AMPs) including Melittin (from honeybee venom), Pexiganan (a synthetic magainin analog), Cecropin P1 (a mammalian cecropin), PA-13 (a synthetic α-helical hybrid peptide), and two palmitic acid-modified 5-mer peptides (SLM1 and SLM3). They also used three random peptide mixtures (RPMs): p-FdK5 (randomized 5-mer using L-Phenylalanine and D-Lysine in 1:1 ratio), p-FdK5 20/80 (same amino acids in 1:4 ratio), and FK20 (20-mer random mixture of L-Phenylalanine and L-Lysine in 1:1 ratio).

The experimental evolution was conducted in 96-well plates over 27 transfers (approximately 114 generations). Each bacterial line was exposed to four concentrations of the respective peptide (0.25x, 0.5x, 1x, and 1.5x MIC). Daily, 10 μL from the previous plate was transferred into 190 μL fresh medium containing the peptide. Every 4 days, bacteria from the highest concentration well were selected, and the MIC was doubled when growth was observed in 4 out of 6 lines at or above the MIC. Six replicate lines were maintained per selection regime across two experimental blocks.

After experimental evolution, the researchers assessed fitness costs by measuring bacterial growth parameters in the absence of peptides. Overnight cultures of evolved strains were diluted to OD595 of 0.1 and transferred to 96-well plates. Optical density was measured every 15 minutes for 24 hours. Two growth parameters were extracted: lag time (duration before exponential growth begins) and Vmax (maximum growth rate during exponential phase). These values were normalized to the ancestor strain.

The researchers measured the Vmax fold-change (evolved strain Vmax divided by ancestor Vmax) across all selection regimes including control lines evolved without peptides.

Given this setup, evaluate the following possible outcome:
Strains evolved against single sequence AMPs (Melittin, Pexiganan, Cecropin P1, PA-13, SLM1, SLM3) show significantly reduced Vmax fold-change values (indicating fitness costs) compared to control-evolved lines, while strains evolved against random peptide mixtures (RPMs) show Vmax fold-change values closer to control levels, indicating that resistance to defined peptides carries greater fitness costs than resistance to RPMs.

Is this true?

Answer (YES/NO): NO